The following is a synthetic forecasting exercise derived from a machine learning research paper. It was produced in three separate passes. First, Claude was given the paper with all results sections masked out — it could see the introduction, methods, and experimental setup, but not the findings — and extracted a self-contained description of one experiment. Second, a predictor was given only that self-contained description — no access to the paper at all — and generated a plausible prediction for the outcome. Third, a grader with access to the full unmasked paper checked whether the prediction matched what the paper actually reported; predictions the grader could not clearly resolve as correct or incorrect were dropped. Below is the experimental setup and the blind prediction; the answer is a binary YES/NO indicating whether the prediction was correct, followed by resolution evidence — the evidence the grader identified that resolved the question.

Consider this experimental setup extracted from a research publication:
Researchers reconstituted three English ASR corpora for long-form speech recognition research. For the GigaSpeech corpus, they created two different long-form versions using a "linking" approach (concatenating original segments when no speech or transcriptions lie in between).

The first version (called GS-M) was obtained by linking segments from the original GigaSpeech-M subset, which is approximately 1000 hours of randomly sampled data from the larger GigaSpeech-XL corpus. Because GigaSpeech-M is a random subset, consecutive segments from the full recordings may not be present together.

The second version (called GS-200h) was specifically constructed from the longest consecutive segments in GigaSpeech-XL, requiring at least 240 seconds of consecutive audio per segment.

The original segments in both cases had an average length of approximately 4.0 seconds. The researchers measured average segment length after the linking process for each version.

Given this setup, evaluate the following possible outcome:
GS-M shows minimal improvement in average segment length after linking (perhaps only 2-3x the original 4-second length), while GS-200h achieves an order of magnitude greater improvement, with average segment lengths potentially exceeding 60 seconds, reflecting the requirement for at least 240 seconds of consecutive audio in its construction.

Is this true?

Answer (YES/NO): YES